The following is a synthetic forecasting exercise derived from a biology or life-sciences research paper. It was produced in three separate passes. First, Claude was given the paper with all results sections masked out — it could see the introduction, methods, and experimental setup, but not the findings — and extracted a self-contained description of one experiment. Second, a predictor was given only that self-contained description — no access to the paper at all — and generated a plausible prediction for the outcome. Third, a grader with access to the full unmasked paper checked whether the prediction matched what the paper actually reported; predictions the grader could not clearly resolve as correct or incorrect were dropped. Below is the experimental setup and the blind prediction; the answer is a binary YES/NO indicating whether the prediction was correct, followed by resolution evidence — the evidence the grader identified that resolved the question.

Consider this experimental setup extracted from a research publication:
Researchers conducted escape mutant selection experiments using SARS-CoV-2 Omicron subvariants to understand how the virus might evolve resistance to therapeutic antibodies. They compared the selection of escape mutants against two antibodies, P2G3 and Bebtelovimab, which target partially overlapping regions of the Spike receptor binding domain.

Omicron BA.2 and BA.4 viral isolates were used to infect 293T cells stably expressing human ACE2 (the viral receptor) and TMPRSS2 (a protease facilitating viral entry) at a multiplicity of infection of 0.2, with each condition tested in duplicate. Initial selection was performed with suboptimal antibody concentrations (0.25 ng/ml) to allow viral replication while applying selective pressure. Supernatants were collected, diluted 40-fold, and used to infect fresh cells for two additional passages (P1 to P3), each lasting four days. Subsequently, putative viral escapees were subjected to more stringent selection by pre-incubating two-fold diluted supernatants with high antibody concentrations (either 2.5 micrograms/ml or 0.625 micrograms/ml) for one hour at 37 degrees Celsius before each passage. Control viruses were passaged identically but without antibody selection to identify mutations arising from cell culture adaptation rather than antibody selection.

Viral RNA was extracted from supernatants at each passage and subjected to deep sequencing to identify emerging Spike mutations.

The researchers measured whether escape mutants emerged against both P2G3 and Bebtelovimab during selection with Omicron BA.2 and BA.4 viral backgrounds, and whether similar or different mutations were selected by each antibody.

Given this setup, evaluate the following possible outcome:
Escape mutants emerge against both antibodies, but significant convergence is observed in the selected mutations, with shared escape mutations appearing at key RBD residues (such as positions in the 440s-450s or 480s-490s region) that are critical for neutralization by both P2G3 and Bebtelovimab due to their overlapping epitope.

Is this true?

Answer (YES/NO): NO